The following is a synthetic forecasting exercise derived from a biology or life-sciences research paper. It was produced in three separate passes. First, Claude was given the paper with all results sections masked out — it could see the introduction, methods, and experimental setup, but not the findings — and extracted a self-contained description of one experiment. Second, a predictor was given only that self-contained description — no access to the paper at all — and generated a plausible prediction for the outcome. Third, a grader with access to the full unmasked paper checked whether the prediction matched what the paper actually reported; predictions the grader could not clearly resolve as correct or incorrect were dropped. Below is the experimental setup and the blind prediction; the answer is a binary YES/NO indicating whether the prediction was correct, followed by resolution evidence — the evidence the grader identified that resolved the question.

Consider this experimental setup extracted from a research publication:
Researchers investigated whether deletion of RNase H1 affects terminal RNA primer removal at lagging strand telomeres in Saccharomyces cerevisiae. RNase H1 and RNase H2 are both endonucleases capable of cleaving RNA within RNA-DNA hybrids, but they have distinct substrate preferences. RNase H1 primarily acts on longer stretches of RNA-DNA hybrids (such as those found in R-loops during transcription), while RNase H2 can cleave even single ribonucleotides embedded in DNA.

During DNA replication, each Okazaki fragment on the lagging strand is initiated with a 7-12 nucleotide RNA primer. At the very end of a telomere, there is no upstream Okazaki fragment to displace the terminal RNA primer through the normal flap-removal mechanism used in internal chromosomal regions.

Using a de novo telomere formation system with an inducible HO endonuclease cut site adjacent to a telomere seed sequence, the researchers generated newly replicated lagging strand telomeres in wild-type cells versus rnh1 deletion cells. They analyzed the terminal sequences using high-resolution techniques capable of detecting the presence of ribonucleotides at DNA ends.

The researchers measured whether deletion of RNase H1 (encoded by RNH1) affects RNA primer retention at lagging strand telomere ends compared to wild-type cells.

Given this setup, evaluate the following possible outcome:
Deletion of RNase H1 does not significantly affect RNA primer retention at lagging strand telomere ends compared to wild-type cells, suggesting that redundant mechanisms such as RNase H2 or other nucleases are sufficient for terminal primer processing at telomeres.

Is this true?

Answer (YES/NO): YES